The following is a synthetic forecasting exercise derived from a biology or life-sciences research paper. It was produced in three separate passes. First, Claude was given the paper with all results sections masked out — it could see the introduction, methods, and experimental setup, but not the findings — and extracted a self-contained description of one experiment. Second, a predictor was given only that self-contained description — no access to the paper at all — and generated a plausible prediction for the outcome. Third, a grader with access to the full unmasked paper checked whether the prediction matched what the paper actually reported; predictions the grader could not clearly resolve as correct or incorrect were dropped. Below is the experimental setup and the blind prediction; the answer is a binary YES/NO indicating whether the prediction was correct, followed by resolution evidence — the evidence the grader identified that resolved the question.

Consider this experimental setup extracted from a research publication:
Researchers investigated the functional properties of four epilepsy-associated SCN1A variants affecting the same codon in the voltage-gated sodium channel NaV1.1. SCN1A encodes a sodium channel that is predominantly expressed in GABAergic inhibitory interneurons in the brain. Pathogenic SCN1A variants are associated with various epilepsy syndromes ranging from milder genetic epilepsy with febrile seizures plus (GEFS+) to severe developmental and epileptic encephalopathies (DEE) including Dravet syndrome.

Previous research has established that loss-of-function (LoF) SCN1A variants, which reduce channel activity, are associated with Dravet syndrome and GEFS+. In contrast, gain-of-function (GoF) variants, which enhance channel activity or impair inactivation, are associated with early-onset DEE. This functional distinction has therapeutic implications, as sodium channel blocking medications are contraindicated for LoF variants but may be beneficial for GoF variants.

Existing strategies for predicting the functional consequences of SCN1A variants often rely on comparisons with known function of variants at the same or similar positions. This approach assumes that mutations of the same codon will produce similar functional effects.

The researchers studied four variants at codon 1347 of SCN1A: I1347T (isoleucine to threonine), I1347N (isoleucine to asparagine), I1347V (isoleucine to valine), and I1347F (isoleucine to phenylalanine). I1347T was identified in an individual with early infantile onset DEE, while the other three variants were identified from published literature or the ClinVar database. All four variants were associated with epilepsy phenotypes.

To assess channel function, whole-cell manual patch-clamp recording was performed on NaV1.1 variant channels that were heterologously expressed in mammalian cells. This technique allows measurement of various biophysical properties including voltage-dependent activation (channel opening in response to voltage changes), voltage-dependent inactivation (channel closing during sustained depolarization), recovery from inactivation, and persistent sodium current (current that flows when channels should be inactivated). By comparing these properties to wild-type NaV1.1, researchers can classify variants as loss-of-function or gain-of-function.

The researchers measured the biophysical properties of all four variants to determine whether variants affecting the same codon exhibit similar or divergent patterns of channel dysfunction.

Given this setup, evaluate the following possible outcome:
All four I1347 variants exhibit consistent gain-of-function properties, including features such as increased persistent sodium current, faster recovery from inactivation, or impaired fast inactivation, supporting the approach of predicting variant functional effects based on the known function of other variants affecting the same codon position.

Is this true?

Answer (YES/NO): NO